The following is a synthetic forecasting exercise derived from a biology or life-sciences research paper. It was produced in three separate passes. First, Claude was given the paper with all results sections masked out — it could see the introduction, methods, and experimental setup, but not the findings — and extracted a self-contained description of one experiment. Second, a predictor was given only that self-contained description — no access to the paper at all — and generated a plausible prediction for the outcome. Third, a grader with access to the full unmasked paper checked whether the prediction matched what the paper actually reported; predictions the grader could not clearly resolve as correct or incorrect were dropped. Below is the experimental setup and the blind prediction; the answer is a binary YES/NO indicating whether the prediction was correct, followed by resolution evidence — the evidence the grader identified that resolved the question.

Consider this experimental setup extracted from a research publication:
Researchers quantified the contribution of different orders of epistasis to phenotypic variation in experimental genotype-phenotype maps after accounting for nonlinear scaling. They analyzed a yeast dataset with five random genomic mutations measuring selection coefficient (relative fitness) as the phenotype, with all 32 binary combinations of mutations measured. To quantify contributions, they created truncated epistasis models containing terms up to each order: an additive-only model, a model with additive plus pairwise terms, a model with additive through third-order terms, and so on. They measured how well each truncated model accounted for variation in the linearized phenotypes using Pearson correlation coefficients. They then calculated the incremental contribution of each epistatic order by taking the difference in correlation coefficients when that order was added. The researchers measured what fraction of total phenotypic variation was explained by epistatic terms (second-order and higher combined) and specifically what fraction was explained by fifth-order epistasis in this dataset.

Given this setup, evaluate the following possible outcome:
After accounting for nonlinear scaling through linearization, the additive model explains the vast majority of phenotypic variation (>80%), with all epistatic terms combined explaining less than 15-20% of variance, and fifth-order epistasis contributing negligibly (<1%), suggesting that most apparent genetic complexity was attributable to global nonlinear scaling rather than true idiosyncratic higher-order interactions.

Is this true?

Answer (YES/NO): NO